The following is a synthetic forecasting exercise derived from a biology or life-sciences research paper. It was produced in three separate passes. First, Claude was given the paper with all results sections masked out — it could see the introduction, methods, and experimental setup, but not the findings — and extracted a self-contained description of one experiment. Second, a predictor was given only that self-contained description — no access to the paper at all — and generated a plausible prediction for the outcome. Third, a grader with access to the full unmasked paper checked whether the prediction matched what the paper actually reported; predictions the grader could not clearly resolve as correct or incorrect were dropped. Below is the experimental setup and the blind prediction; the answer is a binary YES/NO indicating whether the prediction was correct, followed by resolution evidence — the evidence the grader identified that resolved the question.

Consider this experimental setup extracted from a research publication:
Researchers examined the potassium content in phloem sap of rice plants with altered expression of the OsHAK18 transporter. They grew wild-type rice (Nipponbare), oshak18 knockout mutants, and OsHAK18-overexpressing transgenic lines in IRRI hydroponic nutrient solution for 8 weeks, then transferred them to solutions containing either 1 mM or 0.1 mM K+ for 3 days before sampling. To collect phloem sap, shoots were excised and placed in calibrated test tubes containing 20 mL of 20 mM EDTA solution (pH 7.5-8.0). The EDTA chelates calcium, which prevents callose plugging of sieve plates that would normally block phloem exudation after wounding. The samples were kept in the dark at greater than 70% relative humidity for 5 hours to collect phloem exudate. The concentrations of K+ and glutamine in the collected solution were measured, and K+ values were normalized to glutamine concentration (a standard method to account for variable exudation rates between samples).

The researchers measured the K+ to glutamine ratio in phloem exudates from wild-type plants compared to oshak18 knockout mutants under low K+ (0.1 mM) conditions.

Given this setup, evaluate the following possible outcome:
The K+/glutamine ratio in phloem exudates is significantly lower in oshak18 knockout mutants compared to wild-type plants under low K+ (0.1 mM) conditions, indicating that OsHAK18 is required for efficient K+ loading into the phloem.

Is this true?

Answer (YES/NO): YES